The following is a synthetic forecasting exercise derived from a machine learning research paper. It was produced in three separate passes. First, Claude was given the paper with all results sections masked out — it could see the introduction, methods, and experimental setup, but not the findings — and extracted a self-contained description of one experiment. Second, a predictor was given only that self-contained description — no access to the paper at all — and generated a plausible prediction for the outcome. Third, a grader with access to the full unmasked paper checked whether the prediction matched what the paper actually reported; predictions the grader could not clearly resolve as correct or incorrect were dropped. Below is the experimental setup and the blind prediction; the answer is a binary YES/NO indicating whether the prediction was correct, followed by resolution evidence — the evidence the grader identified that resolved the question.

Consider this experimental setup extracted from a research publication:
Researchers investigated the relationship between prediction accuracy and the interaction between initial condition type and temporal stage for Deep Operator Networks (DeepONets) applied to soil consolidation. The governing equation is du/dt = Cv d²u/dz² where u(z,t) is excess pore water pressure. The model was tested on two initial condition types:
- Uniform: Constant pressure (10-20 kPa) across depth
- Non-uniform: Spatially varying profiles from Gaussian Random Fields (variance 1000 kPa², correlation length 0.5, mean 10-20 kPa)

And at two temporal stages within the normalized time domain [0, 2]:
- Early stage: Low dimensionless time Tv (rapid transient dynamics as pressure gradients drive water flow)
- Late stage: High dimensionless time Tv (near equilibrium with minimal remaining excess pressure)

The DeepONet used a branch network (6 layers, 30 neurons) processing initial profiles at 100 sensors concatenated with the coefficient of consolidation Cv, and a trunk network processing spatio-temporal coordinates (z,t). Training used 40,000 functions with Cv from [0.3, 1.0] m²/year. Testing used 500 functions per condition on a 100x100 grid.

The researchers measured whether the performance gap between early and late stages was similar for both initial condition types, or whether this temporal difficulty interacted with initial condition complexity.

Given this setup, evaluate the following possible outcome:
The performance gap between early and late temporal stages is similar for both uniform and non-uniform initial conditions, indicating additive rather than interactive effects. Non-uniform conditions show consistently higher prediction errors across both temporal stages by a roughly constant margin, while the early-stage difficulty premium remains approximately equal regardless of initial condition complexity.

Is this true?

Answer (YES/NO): NO